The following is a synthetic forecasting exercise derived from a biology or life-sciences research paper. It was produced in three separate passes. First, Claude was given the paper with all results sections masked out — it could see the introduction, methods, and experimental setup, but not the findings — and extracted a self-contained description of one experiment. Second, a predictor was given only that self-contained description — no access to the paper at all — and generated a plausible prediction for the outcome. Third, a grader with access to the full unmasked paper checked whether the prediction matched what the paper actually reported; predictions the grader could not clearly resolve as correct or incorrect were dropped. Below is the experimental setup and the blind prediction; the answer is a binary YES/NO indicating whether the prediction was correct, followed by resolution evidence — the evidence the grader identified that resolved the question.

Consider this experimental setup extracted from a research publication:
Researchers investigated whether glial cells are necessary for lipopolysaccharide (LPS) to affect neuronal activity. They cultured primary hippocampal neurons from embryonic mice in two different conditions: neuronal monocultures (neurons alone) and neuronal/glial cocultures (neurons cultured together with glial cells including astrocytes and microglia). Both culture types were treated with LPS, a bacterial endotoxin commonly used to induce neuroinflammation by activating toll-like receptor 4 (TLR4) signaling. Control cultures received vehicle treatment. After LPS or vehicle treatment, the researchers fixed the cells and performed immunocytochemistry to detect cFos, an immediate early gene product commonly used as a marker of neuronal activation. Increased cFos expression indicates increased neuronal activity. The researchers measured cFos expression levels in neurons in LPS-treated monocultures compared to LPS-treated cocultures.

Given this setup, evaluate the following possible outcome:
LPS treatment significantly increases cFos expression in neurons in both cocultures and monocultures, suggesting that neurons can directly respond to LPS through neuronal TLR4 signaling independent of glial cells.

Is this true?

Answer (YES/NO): NO